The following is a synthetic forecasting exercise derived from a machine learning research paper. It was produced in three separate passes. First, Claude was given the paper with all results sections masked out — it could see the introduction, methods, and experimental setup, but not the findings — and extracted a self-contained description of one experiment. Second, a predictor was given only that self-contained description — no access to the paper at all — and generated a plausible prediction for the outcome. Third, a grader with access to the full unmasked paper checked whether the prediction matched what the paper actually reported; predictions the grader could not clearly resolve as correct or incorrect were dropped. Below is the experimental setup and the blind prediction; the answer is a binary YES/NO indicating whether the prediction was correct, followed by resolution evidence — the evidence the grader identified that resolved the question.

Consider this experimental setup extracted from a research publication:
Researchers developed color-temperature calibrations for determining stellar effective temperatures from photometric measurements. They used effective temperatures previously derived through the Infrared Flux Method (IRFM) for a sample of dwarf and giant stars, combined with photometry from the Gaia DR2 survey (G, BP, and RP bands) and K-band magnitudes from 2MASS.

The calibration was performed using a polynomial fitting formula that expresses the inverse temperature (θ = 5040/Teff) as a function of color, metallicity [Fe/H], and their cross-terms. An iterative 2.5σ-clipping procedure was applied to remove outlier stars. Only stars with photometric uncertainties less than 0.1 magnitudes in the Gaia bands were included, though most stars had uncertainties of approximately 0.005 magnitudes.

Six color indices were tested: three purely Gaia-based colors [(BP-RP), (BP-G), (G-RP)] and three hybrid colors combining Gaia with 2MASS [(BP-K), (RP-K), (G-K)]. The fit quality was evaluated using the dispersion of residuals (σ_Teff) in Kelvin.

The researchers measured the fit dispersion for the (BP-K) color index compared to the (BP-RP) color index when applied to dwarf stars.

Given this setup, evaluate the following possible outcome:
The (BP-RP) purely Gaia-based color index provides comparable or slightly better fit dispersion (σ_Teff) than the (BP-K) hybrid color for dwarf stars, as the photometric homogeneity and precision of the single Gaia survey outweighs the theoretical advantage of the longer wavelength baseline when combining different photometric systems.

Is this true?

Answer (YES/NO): NO